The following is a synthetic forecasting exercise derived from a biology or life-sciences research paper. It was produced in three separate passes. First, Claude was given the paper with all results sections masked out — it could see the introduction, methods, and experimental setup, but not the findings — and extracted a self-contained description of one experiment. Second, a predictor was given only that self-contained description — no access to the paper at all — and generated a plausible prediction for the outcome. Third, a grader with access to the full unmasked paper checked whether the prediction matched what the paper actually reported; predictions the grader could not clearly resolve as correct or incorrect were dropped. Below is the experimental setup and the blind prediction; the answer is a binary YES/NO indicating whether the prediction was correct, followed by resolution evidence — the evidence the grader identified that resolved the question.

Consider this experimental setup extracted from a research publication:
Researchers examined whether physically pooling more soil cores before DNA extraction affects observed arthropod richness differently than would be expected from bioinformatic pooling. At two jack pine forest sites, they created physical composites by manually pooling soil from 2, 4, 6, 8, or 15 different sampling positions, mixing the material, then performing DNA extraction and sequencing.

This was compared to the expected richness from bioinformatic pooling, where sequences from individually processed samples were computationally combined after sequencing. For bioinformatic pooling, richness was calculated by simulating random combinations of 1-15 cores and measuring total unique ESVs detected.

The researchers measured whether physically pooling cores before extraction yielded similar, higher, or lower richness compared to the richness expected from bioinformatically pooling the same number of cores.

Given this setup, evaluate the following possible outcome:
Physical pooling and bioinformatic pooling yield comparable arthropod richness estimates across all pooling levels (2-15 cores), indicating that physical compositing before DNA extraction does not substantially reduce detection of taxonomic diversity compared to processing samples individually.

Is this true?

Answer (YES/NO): NO